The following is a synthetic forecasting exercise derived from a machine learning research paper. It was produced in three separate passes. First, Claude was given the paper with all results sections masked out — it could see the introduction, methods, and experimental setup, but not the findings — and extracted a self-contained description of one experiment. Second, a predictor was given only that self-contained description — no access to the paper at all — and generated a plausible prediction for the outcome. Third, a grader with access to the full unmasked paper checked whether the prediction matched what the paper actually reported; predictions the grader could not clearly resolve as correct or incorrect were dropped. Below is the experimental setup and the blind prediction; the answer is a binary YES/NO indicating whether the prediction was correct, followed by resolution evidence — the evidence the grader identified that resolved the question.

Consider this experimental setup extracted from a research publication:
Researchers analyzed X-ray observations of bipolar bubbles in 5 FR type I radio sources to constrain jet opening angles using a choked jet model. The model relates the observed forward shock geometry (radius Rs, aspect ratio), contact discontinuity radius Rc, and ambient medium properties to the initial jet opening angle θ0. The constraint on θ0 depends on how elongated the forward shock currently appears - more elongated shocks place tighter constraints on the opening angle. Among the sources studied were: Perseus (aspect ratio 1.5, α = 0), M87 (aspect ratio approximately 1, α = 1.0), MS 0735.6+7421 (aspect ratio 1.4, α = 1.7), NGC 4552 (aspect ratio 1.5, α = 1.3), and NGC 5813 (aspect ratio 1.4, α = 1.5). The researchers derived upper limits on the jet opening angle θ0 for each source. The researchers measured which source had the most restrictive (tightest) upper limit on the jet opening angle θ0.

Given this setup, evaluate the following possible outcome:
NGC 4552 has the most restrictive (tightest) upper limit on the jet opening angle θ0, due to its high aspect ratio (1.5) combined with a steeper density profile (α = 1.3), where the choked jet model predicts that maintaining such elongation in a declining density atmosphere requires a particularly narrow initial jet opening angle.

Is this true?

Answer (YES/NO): NO